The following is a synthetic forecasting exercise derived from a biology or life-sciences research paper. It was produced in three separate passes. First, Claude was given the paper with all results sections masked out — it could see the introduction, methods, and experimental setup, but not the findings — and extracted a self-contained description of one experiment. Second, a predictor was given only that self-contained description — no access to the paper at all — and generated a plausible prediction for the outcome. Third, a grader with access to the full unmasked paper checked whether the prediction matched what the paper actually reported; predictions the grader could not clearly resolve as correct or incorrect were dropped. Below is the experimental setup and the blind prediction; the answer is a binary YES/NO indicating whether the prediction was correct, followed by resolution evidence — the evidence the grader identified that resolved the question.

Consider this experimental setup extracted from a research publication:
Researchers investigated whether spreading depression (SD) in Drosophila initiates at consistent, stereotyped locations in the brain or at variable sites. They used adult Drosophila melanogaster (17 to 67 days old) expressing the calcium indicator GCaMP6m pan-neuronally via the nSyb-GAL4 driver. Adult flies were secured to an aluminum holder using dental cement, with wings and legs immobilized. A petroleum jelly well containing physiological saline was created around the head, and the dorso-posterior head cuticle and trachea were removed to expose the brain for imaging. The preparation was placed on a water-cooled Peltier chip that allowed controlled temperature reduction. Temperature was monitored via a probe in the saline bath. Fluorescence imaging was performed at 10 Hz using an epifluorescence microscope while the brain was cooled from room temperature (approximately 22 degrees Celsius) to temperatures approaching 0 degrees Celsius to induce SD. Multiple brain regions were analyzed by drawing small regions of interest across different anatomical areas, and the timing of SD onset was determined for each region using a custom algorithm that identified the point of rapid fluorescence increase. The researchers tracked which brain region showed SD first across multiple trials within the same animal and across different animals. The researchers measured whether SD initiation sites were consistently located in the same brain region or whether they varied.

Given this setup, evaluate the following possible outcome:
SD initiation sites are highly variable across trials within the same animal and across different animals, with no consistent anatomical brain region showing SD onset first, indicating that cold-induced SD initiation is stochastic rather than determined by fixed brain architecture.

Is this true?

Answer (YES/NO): YES